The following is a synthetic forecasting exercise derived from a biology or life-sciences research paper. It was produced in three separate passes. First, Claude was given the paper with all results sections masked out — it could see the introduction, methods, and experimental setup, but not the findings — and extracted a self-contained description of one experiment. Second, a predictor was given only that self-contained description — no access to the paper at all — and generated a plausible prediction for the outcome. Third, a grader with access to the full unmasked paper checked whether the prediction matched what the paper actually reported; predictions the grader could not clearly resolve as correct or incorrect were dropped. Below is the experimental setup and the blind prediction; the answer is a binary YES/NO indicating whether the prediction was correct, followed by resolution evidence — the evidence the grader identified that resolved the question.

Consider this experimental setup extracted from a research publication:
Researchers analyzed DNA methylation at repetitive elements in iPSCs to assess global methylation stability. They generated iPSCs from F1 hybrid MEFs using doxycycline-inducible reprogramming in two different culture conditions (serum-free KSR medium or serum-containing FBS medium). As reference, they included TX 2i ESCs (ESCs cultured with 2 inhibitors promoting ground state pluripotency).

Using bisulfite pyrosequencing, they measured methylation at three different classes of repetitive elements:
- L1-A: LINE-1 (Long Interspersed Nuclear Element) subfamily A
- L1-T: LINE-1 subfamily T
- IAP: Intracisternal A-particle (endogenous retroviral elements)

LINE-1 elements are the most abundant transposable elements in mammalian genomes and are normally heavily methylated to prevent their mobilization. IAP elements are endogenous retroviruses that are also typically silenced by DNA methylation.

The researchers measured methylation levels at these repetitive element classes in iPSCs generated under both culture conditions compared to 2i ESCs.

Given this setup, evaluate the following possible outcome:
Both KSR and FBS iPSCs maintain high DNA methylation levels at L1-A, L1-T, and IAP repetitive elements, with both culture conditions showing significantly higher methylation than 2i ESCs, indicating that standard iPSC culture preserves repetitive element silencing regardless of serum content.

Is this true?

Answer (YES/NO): NO